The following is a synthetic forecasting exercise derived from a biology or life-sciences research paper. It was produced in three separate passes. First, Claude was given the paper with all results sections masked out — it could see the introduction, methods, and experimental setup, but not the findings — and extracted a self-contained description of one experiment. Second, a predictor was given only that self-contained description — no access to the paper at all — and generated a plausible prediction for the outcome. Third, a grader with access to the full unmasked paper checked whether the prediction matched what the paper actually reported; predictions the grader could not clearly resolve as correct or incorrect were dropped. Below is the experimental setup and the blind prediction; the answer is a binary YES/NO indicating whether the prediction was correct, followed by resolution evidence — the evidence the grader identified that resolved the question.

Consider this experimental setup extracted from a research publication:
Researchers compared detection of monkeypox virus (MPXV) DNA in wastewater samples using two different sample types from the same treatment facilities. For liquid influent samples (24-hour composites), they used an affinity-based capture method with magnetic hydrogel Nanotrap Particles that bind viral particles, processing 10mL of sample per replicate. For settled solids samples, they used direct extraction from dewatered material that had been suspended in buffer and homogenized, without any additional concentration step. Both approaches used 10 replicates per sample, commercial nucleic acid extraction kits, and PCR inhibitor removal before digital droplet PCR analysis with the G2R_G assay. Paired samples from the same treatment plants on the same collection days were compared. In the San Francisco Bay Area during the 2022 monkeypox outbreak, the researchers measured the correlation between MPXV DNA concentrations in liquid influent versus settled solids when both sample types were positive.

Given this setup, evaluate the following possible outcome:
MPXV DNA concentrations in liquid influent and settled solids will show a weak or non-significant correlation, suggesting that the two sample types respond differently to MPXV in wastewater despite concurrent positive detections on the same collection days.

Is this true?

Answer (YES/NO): NO